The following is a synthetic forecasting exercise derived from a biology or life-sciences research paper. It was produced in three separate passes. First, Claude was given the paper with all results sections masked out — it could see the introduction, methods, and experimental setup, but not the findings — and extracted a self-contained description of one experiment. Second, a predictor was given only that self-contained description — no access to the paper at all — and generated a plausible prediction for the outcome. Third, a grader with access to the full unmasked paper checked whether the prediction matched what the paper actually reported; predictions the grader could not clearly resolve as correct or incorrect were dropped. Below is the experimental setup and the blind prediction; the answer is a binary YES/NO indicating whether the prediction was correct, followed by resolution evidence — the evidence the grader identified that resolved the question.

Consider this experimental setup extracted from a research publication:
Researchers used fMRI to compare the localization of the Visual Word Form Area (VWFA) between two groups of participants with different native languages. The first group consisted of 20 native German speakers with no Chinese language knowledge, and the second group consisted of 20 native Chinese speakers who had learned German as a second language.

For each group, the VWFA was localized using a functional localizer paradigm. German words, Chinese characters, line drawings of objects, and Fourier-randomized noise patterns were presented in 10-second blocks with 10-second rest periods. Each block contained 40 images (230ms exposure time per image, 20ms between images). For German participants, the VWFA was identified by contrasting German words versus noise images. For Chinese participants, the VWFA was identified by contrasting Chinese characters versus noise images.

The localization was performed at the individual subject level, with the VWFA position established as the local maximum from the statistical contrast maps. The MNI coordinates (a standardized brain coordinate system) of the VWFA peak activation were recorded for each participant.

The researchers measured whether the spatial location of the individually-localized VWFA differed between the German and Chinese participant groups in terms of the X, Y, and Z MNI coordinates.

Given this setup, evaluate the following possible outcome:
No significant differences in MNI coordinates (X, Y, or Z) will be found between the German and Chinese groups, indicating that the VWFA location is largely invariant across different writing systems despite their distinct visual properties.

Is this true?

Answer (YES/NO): YES